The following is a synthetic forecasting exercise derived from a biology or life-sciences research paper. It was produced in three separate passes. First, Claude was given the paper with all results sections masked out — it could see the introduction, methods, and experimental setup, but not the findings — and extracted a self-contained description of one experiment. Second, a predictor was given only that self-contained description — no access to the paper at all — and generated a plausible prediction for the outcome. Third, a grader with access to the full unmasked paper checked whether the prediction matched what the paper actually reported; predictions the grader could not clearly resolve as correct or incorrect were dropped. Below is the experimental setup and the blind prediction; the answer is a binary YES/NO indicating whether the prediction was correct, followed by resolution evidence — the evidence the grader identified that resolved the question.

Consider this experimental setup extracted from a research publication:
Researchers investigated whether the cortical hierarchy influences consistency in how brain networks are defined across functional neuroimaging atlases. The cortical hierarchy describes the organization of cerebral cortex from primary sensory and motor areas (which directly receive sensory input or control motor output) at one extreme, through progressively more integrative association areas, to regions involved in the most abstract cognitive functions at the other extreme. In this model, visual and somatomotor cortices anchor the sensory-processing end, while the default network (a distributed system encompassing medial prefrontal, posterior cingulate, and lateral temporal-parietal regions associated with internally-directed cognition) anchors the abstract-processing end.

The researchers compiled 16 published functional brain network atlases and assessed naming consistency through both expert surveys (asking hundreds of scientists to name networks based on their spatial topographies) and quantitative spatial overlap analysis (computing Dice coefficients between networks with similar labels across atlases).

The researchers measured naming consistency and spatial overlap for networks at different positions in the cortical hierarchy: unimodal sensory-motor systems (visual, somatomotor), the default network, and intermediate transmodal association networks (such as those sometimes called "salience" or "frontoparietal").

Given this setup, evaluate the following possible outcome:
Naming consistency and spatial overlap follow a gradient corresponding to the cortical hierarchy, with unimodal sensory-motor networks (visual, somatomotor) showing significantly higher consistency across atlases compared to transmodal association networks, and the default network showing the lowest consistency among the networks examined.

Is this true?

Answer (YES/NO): NO